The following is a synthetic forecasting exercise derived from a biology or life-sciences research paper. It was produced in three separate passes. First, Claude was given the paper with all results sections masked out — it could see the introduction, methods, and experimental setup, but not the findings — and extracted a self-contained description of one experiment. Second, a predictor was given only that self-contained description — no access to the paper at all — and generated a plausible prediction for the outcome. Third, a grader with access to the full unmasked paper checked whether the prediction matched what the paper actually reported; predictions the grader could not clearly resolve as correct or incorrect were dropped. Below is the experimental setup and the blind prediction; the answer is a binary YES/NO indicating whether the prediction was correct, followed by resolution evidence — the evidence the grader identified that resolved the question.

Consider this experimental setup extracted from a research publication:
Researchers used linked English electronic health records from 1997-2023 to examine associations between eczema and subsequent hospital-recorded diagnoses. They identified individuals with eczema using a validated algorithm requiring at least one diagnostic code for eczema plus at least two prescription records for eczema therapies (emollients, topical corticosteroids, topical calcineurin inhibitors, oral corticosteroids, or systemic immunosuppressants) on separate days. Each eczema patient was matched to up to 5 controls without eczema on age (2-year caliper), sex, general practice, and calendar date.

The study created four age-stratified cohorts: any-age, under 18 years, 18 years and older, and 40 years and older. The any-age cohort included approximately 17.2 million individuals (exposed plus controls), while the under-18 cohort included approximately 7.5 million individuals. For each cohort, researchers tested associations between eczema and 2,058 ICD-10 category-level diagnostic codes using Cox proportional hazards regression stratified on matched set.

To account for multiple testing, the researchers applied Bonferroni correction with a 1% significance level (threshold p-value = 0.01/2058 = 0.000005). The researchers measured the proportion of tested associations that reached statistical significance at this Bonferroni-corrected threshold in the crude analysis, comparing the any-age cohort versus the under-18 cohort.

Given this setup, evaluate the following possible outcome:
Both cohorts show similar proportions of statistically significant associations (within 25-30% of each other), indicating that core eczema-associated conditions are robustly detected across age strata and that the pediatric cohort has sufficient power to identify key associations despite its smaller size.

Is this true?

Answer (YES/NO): NO